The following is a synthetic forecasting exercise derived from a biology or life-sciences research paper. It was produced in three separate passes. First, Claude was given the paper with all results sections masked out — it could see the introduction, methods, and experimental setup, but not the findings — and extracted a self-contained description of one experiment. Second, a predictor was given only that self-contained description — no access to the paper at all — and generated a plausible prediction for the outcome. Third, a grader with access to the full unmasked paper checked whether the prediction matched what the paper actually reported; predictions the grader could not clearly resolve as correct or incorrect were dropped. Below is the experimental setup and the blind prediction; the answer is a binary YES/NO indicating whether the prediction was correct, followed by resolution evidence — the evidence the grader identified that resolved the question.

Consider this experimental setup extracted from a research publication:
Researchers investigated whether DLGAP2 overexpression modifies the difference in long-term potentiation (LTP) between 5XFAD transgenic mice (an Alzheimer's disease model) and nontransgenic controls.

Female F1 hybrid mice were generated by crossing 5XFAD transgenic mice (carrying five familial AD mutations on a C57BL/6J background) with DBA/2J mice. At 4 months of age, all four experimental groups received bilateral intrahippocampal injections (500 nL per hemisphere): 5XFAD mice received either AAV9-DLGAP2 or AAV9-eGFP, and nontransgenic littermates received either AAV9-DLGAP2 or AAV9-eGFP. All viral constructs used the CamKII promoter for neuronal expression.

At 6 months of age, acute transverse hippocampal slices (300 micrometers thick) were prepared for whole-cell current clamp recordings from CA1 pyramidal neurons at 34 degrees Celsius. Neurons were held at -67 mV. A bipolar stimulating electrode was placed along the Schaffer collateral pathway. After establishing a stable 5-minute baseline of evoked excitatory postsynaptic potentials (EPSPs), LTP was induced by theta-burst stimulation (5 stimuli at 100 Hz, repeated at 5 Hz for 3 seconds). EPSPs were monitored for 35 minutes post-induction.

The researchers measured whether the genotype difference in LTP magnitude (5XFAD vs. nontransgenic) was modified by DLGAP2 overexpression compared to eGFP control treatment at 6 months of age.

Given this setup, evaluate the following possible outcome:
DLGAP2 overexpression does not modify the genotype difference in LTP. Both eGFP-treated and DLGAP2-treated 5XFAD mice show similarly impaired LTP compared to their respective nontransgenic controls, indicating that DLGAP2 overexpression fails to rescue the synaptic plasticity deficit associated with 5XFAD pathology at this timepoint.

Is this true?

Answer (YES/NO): NO